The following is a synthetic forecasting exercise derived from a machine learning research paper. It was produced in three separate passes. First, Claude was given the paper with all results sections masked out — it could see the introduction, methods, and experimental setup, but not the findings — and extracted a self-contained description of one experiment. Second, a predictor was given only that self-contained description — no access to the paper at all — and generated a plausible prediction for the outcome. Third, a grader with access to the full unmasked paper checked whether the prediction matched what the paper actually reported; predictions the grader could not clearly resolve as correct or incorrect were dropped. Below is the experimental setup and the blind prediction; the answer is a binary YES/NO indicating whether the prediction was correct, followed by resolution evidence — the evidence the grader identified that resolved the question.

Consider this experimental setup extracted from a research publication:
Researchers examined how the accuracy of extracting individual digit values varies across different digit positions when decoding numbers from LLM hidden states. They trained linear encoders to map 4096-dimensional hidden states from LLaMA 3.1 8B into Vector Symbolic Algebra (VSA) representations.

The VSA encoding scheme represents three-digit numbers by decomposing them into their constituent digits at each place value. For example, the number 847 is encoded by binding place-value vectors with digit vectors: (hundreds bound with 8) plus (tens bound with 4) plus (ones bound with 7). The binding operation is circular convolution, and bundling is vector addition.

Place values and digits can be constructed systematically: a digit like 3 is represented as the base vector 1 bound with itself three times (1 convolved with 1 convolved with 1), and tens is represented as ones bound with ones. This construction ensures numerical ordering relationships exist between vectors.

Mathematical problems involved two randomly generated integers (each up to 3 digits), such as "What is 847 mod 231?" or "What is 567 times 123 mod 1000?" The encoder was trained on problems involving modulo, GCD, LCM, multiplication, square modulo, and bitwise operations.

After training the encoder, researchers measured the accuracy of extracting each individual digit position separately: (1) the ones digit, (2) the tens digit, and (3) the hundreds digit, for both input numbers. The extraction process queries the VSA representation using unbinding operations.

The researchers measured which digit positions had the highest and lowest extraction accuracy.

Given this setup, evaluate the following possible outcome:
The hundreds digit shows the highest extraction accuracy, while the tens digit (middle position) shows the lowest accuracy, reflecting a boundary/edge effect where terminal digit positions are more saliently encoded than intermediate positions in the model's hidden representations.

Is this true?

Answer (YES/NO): NO